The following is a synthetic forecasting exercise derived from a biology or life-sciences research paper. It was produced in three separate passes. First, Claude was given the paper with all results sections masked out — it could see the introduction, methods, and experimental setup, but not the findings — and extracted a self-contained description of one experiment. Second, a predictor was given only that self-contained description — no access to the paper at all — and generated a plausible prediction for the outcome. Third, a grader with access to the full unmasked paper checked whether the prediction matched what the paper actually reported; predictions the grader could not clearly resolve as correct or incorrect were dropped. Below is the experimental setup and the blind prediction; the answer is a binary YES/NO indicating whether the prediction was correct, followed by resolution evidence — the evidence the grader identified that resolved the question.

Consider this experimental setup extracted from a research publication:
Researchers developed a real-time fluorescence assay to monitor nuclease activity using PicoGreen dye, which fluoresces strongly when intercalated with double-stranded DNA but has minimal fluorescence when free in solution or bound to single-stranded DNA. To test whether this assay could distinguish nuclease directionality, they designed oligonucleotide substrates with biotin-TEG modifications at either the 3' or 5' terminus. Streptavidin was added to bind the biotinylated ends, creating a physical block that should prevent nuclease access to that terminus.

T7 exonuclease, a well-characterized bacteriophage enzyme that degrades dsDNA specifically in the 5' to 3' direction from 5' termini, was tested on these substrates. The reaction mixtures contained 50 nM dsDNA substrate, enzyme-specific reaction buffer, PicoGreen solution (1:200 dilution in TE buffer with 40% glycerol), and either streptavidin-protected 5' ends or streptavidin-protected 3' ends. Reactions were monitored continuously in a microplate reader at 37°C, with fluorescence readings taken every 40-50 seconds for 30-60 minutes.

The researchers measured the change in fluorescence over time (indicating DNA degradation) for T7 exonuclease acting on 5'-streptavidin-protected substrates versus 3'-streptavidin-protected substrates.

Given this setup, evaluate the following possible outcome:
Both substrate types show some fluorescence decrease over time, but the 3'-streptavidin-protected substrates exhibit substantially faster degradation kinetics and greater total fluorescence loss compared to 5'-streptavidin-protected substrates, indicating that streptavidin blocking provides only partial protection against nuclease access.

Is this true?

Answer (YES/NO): NO